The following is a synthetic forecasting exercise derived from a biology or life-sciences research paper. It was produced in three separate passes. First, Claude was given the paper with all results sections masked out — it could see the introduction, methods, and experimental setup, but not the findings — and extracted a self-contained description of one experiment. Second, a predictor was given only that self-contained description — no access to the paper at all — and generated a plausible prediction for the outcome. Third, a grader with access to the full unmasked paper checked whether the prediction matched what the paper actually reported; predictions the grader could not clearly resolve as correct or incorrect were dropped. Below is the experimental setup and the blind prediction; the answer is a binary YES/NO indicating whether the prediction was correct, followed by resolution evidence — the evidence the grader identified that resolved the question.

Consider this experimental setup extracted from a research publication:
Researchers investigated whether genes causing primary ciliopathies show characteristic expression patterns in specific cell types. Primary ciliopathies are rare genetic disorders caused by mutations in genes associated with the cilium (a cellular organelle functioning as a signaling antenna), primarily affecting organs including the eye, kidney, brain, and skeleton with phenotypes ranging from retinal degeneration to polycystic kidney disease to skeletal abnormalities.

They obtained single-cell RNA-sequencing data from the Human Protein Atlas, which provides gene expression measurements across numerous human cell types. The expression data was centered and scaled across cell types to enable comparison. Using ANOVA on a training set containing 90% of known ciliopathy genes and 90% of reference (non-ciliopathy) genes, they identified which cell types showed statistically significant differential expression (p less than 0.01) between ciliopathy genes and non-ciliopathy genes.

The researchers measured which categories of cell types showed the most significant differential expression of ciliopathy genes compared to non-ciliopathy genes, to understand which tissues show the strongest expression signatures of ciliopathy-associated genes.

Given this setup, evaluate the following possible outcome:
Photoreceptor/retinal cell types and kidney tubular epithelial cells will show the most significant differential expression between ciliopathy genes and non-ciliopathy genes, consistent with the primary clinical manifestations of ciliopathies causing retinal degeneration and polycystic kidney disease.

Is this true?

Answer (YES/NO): NO